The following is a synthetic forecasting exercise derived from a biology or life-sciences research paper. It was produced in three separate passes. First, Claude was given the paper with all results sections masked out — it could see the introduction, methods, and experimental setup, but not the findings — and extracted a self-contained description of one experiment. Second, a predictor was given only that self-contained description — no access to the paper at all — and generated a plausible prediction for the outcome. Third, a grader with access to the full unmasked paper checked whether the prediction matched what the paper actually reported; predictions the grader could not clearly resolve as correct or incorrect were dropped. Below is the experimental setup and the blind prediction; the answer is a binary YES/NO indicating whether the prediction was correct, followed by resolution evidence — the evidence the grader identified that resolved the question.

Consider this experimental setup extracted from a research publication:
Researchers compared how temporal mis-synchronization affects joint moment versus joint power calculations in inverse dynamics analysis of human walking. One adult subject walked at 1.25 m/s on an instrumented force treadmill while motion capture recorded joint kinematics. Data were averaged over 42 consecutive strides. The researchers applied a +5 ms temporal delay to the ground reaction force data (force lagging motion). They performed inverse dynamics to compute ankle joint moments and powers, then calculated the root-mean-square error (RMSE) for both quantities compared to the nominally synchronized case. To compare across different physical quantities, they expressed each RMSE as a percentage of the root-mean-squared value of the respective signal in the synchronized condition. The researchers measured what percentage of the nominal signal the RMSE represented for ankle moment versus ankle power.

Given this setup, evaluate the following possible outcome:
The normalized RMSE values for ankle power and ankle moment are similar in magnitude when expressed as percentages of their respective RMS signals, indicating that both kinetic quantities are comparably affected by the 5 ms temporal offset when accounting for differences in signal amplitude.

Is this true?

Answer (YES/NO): NO